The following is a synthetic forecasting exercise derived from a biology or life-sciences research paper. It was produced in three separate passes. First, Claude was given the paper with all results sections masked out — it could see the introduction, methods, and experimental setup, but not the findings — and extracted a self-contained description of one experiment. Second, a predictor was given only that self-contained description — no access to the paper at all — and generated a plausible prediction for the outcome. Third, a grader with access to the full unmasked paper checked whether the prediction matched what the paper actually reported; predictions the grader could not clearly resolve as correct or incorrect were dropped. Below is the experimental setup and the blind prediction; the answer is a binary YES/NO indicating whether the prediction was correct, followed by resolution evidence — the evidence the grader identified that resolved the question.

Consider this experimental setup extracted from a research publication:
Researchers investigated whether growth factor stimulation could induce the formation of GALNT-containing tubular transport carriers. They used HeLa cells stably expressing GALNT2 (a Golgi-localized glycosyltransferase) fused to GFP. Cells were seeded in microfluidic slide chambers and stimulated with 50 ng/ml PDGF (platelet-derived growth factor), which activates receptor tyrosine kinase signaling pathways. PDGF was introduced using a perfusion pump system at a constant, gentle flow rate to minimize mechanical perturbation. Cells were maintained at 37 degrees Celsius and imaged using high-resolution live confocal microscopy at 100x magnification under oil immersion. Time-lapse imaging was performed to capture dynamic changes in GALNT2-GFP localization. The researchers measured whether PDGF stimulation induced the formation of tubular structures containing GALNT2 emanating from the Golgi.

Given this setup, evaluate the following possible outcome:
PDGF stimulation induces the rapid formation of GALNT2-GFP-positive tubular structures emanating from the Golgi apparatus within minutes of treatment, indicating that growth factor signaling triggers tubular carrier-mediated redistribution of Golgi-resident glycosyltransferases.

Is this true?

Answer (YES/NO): YES